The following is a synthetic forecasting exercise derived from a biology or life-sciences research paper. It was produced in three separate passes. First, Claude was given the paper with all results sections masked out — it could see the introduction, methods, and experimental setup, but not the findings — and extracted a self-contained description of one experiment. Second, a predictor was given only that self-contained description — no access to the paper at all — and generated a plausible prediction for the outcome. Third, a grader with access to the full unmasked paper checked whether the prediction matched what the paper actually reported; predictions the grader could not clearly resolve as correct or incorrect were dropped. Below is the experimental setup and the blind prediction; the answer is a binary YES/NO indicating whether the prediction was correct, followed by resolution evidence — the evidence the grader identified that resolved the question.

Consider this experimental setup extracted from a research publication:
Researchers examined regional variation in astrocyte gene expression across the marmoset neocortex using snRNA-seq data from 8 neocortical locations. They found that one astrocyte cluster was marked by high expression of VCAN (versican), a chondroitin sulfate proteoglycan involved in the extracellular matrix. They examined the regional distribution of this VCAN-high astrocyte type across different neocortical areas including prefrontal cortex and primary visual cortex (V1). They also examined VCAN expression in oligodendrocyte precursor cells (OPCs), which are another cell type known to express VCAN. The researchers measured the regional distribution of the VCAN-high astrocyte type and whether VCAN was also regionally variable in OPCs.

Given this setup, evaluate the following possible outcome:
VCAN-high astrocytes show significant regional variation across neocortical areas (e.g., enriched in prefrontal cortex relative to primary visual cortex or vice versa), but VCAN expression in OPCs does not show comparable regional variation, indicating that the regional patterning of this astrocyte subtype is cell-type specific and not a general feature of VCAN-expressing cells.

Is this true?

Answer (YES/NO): YES